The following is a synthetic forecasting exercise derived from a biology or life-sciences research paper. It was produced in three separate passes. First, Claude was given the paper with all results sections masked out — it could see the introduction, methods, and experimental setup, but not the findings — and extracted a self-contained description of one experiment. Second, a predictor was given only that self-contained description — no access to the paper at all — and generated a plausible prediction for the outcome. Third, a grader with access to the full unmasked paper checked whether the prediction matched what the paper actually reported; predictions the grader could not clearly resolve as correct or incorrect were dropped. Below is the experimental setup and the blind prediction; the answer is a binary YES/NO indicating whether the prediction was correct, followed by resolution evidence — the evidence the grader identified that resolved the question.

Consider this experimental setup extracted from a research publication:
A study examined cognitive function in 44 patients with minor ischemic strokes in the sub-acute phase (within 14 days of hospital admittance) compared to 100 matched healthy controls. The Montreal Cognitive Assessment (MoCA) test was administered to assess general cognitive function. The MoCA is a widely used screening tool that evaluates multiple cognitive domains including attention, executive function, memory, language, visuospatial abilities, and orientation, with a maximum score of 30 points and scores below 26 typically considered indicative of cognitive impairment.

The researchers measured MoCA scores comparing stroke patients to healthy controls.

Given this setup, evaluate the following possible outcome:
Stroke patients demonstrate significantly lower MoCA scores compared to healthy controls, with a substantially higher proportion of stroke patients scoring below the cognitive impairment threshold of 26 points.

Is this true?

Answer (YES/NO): NO